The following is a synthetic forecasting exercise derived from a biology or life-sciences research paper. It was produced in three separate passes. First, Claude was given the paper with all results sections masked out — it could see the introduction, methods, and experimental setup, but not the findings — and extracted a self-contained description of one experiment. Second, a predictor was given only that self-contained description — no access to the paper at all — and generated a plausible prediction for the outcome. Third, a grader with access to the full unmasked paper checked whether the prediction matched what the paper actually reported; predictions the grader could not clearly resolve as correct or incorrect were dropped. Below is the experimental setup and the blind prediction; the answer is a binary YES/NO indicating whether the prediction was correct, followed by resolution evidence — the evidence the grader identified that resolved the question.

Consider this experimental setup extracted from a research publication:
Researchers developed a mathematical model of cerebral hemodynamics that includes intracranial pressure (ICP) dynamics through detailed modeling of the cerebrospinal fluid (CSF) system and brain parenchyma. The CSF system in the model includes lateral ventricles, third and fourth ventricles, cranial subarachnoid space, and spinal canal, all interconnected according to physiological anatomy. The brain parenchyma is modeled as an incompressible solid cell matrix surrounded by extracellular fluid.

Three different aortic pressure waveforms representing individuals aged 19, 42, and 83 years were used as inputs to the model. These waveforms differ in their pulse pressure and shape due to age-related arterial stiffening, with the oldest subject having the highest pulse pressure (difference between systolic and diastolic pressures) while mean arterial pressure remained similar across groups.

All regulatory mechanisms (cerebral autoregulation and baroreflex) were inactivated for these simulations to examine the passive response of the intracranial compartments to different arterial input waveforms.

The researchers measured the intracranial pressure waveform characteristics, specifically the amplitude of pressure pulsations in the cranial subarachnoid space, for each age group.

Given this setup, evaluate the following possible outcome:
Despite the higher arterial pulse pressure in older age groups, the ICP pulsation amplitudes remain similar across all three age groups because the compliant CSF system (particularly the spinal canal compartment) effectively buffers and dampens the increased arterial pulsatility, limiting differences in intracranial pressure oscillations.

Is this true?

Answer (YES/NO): NO